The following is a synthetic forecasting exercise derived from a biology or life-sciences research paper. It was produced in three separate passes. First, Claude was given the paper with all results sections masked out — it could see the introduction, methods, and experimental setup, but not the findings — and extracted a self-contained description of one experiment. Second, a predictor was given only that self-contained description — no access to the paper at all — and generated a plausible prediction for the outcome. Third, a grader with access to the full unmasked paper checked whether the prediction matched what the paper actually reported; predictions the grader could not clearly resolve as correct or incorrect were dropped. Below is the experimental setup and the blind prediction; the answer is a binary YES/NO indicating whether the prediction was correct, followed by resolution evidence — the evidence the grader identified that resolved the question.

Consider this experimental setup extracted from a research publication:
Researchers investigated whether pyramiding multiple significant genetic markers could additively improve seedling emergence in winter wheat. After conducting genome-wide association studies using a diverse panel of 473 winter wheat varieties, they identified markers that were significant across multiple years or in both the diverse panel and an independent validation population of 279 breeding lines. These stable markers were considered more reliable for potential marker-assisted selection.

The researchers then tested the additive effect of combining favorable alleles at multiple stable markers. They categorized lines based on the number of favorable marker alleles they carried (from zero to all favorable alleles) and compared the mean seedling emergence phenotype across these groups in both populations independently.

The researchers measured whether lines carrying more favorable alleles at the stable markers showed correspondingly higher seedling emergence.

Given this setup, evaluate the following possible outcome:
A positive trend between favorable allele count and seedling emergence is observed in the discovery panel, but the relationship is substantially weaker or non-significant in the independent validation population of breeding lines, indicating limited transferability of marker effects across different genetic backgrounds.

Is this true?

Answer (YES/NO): NO